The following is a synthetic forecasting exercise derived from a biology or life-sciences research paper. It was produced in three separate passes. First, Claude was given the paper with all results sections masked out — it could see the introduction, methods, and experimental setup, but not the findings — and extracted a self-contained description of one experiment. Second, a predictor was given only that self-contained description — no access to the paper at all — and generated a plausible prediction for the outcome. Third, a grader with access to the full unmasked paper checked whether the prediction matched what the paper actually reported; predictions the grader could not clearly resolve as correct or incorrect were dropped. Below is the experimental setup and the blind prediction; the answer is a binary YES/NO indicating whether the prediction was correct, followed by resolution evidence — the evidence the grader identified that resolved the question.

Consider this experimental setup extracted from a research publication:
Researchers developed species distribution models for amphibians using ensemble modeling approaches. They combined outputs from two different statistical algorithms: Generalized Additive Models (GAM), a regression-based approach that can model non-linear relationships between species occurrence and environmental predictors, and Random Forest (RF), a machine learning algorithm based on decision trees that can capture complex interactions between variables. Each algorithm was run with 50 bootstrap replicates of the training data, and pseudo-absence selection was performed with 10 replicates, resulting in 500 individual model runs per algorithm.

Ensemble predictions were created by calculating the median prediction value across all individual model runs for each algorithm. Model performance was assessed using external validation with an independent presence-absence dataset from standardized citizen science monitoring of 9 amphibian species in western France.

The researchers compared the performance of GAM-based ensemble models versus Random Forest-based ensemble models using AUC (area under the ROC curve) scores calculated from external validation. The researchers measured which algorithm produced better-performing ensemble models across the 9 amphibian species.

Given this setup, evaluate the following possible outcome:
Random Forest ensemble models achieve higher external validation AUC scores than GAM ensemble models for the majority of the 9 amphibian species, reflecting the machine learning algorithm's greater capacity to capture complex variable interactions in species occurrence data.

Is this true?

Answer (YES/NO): NO